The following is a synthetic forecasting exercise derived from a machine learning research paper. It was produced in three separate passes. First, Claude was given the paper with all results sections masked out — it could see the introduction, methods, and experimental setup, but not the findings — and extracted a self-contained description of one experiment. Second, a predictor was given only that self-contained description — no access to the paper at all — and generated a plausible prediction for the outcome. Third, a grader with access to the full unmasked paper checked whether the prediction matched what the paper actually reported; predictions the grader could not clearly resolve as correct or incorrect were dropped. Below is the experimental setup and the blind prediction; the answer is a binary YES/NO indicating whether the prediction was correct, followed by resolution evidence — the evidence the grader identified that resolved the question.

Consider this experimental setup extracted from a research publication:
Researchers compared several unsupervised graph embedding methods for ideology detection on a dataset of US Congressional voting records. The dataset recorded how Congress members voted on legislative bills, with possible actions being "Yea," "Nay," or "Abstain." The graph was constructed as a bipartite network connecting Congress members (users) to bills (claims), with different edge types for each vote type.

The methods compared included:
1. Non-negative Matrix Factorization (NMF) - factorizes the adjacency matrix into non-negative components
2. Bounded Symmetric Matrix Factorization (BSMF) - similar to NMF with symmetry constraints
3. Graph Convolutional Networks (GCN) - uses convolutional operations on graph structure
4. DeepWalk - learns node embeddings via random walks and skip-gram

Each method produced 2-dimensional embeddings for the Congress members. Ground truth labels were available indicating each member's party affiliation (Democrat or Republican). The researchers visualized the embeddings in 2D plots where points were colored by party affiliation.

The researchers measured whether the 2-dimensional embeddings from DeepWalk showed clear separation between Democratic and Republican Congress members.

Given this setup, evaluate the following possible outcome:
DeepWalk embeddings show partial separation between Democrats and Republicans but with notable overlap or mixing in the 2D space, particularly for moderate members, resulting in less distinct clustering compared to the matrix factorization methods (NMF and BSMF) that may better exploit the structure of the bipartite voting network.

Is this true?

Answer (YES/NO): NO